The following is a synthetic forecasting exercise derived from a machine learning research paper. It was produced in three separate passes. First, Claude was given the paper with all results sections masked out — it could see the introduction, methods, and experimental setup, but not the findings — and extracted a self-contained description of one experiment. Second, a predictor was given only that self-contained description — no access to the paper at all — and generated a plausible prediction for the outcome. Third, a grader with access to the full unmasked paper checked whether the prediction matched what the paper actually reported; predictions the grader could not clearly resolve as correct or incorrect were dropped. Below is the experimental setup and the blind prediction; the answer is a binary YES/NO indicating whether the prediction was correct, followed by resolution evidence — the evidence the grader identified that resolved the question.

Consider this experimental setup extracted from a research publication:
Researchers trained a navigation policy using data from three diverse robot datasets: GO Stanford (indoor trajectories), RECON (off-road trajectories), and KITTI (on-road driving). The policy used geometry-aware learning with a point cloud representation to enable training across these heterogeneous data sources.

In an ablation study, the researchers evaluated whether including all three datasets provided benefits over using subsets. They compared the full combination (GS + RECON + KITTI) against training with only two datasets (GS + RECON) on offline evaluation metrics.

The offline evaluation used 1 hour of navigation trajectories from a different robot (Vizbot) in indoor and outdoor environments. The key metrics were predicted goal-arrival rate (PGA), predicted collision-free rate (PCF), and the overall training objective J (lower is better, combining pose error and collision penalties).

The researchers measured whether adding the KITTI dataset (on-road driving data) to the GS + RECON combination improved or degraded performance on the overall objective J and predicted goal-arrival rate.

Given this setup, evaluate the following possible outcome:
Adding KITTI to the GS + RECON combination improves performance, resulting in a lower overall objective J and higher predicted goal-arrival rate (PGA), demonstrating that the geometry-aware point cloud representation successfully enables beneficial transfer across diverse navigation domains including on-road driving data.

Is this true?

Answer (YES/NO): NO